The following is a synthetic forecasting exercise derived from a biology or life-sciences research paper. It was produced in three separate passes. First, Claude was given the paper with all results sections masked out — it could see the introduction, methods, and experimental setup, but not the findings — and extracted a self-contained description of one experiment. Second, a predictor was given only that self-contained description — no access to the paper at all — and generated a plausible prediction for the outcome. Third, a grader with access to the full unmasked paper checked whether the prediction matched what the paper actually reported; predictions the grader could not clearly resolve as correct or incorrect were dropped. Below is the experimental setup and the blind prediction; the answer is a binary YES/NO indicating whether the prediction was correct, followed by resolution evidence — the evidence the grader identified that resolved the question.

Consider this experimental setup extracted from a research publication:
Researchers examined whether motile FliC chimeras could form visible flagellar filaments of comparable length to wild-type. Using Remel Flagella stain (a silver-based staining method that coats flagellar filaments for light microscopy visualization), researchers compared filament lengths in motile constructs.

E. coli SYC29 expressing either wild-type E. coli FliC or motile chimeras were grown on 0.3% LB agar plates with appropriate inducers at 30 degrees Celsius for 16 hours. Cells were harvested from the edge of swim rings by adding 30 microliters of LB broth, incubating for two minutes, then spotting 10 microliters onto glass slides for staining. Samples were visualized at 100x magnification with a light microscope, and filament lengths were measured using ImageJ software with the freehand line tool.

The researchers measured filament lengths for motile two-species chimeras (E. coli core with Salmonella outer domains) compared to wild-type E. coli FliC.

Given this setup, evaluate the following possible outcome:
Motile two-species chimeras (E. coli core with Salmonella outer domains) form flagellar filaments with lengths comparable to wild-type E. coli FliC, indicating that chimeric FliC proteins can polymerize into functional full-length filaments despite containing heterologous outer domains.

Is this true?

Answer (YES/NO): NO